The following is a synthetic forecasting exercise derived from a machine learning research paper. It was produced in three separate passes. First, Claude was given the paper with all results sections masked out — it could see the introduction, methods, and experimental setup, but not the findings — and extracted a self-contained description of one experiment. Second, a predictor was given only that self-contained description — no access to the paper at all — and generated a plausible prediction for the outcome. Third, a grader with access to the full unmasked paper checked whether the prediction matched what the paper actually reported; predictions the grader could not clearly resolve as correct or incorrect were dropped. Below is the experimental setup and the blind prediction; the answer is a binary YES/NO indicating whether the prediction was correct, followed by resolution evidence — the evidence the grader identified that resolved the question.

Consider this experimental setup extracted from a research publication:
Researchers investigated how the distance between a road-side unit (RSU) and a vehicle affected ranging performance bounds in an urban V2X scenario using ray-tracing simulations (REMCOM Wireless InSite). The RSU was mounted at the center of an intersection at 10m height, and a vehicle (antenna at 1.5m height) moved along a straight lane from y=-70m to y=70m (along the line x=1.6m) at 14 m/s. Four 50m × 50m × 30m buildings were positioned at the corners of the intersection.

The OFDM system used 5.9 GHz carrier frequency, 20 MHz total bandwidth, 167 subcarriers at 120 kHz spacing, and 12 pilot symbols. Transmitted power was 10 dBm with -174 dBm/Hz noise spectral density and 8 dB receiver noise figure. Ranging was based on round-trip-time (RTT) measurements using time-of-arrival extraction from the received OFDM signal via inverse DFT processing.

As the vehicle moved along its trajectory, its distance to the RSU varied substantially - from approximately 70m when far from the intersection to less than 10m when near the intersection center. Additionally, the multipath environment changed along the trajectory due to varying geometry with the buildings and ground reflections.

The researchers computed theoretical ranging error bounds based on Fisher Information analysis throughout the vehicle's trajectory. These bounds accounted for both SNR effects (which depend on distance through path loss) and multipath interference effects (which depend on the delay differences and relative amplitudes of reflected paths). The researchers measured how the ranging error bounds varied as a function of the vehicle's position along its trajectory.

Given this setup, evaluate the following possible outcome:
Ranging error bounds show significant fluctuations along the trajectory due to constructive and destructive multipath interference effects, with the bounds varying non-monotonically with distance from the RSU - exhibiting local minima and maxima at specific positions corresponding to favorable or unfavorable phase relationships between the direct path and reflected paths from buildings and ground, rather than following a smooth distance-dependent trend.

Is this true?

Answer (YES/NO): NO